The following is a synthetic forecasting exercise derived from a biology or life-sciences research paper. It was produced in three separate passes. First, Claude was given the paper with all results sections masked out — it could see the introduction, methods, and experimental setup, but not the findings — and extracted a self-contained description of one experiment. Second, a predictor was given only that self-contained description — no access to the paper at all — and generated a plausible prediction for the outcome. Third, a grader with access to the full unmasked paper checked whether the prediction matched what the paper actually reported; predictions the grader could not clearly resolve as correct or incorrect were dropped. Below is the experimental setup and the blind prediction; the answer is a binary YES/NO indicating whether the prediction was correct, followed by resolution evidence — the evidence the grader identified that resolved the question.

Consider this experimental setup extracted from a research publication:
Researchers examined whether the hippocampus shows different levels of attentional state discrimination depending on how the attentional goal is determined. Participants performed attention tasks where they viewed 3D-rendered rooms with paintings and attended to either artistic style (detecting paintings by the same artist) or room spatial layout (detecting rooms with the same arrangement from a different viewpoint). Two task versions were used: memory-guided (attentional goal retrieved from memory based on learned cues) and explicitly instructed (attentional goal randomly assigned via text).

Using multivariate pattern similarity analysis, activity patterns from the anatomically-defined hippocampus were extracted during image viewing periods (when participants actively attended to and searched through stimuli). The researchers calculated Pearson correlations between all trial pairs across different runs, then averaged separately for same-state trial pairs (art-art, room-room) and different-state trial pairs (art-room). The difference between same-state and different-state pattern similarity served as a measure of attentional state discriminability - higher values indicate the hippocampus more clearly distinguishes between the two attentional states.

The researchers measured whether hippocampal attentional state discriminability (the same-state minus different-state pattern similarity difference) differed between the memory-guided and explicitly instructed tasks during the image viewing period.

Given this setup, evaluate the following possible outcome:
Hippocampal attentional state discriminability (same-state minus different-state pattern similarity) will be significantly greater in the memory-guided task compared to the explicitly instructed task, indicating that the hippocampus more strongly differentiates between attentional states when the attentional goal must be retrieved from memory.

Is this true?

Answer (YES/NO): NO